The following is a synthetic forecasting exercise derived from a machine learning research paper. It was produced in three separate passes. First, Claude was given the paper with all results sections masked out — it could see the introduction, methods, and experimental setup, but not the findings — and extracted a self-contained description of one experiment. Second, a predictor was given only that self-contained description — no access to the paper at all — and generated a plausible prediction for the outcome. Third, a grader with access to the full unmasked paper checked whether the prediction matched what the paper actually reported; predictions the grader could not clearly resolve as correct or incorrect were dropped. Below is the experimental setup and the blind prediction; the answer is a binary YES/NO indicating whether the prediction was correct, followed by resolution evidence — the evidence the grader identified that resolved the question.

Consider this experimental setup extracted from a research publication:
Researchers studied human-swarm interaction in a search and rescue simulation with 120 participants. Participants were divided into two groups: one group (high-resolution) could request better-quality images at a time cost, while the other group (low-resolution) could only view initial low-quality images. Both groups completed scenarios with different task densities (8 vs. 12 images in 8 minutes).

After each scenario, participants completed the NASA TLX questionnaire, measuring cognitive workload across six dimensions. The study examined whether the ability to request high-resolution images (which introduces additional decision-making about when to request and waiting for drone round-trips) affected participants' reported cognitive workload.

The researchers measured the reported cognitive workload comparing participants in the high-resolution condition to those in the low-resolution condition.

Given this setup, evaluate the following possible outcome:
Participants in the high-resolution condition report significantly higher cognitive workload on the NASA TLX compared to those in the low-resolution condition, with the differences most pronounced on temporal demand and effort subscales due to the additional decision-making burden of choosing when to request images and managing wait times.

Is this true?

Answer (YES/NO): NO